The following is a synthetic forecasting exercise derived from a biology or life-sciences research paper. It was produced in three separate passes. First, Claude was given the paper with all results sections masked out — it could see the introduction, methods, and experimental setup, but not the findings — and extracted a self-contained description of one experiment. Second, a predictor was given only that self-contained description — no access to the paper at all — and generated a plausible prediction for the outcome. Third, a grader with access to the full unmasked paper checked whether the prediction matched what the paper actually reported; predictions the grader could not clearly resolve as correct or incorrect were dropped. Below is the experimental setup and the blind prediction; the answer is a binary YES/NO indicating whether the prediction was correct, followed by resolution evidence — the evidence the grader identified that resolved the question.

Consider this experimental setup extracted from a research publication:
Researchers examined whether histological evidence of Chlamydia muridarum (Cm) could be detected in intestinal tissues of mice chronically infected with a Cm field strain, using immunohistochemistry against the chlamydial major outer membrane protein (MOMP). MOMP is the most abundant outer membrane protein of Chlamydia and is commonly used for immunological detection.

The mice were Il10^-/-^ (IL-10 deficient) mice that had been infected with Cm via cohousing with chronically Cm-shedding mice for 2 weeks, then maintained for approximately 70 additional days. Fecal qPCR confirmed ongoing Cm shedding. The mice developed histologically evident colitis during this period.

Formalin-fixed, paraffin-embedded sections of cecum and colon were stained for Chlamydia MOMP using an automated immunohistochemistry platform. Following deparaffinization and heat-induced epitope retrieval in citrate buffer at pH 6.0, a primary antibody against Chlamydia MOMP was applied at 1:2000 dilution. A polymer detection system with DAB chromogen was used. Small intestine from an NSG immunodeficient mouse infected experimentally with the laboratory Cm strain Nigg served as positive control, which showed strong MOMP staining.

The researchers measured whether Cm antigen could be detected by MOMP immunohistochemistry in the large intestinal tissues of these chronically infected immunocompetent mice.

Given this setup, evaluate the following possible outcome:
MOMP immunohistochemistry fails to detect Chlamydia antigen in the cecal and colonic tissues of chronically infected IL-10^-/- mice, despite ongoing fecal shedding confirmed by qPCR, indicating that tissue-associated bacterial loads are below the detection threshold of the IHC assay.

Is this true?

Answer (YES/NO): YES